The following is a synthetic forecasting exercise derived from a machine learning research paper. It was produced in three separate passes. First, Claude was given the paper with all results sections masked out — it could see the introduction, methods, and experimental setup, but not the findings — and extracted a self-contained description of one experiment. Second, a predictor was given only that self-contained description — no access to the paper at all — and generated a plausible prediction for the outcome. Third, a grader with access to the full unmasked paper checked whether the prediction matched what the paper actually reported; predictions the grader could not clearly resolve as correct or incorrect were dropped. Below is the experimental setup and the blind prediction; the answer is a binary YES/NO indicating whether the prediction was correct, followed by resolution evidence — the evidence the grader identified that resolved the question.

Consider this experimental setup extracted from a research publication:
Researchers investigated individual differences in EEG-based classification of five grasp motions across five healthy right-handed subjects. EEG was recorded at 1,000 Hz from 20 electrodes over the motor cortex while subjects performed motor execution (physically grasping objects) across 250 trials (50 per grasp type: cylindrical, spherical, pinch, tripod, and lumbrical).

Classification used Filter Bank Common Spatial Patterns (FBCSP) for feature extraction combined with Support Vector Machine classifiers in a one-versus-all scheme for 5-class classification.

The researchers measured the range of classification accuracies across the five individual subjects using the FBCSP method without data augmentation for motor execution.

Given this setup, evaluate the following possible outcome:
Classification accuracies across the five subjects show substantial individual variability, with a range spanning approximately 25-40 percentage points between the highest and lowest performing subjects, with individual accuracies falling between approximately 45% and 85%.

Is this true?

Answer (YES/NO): NO